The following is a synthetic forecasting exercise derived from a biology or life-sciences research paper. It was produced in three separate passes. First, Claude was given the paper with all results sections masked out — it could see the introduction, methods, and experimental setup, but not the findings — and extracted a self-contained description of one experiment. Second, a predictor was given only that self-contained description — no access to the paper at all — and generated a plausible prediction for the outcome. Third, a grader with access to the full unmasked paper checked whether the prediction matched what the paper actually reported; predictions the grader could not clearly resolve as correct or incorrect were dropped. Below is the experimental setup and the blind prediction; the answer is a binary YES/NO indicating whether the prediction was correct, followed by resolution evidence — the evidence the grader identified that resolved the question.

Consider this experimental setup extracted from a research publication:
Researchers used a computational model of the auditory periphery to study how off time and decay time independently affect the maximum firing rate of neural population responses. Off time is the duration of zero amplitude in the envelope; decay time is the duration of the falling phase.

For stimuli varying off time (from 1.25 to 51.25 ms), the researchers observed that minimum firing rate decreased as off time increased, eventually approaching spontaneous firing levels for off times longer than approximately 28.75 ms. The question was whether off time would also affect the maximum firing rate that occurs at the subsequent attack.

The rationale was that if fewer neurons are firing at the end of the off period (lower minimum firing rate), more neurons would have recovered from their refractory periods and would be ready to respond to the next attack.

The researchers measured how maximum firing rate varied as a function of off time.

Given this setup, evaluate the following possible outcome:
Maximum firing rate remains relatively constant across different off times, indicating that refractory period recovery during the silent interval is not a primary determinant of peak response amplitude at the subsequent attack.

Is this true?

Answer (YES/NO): NO